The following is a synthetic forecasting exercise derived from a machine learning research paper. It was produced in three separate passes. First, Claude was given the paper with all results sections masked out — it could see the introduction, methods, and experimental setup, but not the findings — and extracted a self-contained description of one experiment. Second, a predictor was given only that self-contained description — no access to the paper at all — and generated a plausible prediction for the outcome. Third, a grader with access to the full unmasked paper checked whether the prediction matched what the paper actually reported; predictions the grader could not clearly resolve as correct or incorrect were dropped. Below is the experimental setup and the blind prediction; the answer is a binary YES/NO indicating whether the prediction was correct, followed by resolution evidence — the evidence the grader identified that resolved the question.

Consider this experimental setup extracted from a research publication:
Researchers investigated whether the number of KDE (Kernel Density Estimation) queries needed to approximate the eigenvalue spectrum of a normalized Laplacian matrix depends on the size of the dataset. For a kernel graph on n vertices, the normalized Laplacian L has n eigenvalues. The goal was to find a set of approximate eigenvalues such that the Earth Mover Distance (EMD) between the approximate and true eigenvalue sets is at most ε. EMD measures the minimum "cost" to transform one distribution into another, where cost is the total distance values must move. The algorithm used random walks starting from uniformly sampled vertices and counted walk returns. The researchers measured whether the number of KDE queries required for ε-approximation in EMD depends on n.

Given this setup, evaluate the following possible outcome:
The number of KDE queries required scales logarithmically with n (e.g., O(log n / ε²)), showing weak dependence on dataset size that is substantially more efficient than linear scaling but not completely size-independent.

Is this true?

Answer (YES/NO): NO